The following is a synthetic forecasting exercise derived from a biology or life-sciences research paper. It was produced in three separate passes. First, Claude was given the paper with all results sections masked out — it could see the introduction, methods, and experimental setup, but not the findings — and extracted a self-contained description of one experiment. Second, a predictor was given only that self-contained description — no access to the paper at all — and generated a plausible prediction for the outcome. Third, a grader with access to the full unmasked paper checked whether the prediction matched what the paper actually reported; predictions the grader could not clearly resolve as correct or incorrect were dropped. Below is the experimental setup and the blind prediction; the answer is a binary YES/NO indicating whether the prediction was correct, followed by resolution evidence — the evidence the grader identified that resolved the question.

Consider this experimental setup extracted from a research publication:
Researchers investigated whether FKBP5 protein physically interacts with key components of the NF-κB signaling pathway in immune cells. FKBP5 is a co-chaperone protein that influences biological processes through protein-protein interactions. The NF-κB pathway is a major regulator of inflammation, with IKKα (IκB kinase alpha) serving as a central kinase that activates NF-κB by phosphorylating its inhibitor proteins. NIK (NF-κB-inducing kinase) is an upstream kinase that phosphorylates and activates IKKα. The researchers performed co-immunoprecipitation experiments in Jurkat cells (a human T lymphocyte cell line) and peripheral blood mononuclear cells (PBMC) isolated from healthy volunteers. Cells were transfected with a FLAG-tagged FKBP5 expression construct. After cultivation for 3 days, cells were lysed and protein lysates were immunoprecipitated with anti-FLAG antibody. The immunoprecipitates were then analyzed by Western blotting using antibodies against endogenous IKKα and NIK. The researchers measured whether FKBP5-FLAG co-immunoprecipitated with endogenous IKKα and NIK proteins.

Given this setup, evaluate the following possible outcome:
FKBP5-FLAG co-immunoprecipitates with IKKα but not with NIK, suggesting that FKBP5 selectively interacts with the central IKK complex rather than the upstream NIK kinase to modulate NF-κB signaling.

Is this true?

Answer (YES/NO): NO